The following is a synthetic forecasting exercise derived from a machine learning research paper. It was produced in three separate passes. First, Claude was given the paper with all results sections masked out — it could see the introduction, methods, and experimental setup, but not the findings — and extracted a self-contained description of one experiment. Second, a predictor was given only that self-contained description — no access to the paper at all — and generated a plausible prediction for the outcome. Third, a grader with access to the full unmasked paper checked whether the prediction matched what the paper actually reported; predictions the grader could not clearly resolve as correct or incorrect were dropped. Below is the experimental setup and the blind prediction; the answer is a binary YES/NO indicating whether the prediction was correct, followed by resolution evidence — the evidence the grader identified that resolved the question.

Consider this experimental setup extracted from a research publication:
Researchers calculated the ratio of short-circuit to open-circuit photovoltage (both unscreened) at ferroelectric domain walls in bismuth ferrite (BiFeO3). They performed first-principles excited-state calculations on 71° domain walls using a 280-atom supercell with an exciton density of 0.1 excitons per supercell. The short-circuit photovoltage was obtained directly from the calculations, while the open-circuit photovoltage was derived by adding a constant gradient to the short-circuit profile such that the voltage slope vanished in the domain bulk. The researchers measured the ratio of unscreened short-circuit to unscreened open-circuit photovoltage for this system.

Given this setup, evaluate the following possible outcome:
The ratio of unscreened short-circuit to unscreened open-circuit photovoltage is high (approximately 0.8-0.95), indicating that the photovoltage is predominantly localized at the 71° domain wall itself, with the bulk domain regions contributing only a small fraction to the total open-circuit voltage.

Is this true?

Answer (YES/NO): NO